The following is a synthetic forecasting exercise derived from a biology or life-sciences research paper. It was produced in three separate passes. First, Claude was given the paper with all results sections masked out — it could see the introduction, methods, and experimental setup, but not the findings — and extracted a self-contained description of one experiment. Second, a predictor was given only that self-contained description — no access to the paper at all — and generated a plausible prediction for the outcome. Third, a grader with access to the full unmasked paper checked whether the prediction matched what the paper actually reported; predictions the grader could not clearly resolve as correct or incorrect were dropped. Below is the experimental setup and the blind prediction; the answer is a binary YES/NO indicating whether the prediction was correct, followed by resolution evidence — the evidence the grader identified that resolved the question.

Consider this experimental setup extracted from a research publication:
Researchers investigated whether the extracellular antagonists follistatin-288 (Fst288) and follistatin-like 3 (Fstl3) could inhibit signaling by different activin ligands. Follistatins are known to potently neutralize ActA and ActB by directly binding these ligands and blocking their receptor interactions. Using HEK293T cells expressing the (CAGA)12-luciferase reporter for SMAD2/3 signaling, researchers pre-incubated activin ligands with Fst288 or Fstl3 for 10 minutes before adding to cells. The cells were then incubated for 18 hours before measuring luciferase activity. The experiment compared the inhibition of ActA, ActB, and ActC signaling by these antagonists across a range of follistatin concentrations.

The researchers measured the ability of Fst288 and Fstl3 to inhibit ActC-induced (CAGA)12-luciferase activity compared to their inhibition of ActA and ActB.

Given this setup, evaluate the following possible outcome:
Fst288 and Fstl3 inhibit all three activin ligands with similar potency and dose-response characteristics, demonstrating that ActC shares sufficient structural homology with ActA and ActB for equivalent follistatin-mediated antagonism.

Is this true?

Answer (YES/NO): NO